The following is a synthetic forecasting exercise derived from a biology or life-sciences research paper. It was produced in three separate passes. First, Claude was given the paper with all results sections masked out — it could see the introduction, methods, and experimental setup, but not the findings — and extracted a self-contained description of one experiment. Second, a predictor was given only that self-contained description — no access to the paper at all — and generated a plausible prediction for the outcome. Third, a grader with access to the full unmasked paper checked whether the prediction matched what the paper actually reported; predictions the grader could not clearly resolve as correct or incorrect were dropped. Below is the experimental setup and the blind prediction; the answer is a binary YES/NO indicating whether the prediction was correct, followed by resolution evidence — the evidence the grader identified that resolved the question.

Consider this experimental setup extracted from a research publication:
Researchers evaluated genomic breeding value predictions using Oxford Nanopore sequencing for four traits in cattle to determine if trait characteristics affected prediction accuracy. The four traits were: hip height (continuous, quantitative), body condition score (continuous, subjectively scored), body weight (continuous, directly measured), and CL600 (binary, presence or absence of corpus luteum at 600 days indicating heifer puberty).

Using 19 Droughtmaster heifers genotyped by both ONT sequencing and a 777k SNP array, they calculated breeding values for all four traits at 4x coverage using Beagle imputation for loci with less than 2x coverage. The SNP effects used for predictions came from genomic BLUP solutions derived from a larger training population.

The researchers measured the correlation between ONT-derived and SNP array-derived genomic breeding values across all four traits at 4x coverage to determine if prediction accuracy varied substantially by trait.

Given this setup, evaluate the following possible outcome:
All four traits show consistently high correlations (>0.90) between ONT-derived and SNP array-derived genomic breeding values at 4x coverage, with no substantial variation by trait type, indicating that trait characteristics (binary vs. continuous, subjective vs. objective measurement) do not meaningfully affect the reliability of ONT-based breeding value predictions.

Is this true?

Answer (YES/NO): YES